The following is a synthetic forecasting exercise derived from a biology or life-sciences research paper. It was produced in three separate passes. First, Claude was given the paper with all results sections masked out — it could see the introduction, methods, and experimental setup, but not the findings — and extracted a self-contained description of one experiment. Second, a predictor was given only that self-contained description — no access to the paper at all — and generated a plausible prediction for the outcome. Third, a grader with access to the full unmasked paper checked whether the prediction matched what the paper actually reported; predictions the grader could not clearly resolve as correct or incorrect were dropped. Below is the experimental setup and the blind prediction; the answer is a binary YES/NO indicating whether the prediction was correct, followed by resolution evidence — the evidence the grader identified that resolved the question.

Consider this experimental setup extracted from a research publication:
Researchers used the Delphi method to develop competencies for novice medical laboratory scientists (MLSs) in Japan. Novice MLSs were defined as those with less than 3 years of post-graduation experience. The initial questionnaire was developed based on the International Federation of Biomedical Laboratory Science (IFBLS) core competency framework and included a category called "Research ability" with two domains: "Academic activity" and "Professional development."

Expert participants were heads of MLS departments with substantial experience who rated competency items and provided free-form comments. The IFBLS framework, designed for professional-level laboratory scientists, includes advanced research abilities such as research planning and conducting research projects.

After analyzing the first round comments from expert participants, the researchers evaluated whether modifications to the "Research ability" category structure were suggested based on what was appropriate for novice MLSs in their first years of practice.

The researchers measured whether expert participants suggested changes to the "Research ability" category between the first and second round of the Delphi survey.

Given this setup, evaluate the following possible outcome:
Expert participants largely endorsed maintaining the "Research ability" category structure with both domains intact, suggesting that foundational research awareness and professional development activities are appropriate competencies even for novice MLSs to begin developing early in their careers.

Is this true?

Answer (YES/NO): NO